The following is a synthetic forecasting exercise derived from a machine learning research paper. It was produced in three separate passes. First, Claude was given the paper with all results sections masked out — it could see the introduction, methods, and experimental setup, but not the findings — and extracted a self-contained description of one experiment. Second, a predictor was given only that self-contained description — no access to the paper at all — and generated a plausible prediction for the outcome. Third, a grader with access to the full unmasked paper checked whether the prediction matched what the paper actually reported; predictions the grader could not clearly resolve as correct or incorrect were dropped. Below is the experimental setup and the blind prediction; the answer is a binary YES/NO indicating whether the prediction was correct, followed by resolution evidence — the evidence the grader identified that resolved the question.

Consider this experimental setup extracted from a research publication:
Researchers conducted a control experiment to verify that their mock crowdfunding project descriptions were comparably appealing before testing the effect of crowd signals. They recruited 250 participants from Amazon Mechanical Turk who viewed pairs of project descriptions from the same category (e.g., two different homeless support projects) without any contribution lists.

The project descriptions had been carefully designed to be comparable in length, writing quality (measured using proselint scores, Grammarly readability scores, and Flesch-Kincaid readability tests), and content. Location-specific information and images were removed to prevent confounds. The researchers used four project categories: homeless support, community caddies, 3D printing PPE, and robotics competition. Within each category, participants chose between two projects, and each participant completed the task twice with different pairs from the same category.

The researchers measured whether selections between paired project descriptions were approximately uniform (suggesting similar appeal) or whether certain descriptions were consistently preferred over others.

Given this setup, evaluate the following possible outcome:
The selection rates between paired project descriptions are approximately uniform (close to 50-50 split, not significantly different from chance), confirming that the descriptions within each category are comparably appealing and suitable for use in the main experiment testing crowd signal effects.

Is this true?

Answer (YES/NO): NO